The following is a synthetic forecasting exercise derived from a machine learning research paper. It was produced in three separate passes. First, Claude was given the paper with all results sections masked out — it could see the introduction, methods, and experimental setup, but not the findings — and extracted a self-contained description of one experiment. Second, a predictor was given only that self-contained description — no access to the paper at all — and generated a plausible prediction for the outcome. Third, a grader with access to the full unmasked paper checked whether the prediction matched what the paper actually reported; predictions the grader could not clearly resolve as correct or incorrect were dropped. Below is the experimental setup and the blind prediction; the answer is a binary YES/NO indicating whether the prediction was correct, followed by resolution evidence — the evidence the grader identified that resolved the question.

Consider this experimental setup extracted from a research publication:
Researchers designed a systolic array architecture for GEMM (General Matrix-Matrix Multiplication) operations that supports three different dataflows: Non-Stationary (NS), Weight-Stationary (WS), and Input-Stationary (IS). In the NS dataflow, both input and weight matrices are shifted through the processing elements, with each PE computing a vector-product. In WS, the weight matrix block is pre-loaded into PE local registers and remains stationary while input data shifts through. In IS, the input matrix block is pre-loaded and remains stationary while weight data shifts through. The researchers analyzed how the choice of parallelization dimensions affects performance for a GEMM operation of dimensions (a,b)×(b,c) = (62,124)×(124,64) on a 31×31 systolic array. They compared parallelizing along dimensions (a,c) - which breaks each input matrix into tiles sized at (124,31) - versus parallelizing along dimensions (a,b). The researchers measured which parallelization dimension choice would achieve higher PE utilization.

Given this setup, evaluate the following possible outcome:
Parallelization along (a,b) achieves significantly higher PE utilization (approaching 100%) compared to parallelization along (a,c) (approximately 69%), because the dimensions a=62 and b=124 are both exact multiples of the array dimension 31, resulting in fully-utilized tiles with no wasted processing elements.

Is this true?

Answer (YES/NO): YES